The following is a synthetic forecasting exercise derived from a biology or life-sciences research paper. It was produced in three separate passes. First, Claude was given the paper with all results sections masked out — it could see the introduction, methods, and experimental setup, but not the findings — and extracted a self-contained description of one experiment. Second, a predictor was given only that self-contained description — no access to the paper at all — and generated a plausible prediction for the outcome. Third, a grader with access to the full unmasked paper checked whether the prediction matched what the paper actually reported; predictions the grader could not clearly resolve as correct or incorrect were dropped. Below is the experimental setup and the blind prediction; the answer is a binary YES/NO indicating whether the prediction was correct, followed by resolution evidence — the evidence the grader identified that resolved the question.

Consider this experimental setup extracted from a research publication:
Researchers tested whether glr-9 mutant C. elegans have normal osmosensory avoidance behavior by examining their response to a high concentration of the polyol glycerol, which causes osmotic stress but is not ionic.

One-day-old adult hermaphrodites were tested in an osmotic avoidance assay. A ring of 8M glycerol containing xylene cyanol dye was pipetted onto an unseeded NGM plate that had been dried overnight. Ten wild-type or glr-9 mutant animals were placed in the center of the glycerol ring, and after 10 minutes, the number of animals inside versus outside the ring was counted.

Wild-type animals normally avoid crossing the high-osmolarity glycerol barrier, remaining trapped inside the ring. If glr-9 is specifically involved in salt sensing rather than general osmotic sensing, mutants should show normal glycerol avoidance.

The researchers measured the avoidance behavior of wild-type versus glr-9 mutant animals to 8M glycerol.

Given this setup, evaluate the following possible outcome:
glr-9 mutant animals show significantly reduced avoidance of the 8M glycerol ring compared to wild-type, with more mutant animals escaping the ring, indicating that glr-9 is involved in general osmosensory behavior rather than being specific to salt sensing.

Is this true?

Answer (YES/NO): NO